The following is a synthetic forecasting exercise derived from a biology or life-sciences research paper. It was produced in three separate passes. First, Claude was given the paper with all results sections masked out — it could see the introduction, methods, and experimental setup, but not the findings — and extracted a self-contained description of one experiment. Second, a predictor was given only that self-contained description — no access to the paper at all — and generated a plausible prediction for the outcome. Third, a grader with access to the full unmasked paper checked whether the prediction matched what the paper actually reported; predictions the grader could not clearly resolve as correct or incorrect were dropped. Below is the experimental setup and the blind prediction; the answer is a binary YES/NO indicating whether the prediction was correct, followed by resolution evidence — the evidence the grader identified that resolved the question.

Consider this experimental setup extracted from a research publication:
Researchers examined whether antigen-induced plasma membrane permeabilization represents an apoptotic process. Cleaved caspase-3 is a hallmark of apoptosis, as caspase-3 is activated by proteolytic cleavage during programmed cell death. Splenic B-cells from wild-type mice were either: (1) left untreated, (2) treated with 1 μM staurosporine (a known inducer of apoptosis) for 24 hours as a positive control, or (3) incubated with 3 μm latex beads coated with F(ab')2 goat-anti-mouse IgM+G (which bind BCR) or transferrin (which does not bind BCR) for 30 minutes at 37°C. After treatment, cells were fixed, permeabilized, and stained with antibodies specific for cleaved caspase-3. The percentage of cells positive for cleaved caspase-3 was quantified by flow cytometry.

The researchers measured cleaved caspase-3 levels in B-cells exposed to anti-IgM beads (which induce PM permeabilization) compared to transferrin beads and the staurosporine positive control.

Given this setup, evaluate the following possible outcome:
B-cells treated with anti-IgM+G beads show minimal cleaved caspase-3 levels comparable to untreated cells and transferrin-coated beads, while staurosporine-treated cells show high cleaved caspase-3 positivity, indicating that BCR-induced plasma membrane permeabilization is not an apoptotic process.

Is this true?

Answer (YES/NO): YES